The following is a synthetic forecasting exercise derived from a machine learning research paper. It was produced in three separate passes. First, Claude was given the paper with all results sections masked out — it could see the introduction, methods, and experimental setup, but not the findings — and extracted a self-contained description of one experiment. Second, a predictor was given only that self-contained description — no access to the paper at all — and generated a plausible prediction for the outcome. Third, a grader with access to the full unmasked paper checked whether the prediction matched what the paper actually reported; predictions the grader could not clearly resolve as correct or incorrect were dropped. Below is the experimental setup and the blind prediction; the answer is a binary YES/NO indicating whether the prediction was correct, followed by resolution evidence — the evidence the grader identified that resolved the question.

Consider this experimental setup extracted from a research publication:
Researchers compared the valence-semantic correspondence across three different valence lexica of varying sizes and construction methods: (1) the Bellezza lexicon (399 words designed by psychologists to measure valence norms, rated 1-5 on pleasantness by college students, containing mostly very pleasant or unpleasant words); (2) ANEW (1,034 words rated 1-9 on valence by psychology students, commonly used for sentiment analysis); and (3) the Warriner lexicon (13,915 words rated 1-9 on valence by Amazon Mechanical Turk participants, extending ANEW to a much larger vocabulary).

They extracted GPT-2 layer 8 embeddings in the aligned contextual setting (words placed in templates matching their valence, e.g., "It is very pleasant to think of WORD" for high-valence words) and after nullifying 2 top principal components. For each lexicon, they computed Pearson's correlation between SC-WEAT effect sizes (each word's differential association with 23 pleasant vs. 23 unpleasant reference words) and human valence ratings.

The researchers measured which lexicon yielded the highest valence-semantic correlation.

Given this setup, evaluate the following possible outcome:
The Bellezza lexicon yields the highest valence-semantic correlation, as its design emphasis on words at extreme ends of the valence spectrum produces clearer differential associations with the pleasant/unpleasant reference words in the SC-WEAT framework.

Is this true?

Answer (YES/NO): YES